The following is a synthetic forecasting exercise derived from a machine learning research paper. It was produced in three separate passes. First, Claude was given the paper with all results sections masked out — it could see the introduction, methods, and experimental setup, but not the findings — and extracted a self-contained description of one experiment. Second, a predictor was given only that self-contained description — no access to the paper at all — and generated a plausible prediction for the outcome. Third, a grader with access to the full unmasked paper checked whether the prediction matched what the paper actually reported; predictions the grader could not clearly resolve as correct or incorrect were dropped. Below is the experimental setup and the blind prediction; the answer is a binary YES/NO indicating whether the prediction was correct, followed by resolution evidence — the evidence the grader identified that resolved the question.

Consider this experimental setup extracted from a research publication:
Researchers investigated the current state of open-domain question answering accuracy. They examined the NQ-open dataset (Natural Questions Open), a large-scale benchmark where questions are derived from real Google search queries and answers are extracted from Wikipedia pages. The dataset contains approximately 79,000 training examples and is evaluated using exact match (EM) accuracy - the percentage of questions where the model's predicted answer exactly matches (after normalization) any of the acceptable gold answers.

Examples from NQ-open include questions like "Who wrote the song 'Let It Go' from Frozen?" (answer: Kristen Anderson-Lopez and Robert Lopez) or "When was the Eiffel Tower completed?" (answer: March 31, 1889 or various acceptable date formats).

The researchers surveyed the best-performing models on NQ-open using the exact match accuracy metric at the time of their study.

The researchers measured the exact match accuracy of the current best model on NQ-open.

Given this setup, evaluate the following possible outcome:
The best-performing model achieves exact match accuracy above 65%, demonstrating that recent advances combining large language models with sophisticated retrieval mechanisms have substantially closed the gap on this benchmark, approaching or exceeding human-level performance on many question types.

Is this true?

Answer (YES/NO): NO